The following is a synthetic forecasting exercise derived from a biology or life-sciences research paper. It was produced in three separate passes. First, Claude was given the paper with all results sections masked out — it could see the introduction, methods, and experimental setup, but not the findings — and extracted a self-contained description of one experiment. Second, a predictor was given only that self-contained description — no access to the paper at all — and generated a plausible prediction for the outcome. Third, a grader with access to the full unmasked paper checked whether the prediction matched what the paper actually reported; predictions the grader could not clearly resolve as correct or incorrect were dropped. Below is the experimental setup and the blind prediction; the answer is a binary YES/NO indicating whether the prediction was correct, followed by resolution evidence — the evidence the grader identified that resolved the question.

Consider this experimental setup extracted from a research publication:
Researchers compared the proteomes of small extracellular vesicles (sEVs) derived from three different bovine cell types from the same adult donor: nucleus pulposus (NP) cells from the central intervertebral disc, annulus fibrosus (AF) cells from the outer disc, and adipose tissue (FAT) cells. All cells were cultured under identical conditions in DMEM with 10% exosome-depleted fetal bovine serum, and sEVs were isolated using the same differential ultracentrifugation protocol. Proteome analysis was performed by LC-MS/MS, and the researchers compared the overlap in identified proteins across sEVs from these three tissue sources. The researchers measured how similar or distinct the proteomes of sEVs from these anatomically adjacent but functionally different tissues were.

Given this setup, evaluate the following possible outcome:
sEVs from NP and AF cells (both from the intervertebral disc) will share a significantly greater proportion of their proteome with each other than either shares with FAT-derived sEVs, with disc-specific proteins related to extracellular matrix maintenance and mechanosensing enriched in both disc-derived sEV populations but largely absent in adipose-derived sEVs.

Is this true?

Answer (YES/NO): NO